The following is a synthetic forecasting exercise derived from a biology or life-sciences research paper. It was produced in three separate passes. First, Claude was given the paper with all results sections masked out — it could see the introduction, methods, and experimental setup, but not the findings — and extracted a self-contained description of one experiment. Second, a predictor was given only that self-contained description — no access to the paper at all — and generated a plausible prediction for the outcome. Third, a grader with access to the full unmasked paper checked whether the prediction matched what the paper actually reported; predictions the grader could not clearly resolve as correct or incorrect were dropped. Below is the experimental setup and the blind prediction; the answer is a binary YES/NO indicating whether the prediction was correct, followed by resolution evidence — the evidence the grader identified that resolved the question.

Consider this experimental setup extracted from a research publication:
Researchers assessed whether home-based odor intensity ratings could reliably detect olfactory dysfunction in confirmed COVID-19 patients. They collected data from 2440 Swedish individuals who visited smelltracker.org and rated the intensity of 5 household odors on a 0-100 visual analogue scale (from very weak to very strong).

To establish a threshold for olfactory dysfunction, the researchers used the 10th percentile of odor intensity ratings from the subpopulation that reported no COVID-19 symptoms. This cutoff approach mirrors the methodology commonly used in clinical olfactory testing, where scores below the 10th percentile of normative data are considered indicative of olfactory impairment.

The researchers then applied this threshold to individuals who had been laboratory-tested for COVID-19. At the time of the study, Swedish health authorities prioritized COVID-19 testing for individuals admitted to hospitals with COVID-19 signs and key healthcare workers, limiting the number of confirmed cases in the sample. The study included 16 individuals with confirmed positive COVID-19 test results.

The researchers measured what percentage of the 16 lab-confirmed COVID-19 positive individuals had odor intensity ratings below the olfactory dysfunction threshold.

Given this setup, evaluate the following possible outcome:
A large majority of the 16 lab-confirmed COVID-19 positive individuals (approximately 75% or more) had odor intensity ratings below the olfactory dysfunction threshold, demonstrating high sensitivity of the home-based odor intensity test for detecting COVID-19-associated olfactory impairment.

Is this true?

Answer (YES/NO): YES